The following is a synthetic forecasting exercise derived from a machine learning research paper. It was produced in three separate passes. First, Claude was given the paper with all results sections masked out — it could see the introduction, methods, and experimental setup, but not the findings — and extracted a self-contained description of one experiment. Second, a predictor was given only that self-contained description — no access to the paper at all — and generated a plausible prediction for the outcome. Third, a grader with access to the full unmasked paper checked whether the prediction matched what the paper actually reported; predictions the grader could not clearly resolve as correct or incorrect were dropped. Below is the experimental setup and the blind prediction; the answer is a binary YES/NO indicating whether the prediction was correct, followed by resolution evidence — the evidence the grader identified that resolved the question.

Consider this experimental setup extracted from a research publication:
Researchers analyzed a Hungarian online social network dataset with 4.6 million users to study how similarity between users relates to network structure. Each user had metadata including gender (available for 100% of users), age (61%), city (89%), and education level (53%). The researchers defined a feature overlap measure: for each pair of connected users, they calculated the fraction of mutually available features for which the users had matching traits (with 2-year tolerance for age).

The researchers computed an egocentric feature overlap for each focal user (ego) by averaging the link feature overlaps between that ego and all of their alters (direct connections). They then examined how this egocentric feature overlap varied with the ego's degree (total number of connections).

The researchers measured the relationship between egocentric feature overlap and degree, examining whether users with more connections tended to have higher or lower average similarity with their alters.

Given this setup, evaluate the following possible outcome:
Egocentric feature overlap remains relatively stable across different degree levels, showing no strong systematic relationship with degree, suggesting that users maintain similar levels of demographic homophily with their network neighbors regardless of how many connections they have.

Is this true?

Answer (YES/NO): NO